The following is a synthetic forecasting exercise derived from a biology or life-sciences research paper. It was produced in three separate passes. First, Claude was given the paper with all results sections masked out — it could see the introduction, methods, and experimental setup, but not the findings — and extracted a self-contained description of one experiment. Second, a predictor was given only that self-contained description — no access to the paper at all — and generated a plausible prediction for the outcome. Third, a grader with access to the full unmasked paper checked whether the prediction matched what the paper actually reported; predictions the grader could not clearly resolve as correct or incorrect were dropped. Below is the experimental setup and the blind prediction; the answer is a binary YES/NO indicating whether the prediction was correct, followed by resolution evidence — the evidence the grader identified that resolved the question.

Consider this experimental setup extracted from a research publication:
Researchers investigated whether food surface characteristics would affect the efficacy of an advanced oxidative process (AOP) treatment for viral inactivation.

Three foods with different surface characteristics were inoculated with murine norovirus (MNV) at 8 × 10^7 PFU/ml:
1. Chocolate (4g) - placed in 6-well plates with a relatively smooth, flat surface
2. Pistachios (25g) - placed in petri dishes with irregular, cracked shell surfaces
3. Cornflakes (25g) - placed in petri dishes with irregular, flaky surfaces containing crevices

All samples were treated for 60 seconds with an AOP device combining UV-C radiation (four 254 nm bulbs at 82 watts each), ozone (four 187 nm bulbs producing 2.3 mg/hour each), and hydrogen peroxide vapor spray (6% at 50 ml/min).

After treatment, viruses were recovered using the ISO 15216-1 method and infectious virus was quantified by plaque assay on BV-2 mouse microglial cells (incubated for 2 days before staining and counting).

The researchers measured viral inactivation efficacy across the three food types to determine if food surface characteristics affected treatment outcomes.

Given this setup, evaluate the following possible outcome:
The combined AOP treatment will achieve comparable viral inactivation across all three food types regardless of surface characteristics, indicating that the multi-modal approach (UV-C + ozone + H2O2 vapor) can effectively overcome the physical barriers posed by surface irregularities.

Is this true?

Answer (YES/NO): NO